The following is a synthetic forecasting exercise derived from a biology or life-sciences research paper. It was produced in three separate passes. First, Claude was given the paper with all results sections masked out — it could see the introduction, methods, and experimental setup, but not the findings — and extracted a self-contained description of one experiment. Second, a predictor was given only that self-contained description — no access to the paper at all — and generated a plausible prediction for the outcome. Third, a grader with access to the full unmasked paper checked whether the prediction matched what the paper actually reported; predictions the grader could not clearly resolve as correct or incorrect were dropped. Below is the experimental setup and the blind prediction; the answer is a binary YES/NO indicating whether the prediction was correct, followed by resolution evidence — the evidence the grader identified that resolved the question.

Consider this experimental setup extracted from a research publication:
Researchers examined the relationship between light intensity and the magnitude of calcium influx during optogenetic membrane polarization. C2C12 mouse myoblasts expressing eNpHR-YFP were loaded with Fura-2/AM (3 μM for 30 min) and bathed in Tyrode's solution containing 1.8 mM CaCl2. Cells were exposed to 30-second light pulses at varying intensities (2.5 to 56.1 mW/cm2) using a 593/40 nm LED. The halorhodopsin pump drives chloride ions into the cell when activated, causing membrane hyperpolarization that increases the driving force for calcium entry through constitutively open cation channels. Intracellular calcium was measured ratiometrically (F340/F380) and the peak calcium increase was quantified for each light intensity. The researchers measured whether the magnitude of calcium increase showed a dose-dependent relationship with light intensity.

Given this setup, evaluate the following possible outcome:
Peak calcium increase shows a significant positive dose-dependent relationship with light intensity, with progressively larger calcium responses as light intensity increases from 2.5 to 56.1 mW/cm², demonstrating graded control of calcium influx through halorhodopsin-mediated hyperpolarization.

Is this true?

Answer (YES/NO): YES